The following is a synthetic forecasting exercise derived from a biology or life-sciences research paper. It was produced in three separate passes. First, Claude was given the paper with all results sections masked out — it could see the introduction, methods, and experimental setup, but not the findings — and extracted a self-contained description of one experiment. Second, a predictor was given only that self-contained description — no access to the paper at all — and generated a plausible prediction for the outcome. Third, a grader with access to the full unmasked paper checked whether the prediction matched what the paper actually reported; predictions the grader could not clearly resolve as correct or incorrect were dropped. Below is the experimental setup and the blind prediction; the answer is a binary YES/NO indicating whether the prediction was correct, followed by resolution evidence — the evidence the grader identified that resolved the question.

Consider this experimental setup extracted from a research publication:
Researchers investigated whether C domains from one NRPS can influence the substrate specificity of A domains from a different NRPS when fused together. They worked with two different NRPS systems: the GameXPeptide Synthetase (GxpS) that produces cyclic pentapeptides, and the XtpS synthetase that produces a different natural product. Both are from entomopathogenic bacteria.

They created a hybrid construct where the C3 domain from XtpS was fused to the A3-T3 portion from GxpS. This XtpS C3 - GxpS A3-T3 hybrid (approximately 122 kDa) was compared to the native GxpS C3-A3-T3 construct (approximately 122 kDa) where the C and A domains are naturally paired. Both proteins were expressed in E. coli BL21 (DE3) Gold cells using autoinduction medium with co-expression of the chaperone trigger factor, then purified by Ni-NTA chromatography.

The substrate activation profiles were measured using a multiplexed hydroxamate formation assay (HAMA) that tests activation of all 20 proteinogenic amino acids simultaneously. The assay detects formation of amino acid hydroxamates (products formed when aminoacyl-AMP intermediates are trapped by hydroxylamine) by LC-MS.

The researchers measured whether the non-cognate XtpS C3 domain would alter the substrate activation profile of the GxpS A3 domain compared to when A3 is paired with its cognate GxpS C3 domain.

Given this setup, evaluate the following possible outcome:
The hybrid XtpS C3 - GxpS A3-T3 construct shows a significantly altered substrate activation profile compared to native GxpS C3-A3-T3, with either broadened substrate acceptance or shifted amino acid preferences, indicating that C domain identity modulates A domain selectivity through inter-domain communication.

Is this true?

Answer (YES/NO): NO